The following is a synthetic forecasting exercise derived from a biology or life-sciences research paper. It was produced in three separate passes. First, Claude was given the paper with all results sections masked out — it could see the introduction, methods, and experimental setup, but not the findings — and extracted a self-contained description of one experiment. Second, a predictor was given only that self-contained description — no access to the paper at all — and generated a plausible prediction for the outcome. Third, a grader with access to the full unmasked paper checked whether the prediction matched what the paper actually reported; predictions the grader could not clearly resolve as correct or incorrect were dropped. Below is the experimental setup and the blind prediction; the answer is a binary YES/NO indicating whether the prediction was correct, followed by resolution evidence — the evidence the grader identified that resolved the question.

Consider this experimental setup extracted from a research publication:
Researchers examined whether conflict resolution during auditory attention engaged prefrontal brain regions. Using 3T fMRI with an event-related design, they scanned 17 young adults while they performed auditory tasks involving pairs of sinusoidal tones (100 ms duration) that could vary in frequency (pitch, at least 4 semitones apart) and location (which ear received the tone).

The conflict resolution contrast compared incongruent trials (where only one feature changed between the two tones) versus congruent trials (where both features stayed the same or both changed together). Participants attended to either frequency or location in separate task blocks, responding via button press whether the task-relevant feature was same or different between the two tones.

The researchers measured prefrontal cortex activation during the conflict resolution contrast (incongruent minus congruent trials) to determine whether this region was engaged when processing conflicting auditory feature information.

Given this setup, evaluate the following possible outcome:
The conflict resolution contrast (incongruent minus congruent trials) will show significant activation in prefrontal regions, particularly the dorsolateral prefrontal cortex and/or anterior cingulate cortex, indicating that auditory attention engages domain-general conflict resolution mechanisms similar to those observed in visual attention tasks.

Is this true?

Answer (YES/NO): YES